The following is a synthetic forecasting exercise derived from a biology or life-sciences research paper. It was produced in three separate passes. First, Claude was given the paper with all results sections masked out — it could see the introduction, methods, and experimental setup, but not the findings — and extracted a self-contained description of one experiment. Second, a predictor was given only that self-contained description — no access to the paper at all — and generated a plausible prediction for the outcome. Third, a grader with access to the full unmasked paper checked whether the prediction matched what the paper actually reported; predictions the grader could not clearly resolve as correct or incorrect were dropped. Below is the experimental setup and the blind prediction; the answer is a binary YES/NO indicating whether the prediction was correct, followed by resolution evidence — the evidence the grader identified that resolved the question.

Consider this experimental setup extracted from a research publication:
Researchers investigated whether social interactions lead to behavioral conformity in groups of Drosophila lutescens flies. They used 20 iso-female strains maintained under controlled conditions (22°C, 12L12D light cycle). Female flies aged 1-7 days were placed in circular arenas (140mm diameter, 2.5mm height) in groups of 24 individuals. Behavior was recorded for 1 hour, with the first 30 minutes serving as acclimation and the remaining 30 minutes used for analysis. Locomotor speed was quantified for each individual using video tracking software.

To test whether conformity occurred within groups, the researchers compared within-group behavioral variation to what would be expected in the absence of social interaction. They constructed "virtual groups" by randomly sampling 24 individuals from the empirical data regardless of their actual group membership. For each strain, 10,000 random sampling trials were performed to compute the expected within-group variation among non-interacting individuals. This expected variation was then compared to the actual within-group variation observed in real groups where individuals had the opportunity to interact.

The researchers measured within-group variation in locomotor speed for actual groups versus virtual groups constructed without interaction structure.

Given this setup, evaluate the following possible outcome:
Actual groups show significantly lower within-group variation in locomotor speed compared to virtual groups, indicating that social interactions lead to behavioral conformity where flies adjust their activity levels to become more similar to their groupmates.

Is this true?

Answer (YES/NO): YES